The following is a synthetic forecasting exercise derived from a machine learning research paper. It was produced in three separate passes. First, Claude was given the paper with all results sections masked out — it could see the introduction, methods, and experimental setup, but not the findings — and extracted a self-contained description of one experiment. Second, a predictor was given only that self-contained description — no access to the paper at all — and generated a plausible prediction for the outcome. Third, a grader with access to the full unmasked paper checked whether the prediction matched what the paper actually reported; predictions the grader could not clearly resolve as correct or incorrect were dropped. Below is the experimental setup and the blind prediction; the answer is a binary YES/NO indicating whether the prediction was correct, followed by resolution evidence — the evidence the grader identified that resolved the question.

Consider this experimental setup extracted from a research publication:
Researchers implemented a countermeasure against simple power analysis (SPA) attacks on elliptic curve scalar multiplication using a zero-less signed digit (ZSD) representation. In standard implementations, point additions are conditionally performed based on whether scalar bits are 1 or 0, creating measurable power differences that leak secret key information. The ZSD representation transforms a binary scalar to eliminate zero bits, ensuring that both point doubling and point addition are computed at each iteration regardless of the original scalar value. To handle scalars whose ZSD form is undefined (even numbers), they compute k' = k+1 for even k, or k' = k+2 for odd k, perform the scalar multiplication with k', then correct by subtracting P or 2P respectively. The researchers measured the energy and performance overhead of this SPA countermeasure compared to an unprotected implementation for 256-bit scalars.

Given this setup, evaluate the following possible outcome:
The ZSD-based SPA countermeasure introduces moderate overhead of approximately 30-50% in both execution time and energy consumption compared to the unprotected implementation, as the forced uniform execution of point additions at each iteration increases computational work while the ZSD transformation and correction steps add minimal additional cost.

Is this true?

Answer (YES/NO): NO